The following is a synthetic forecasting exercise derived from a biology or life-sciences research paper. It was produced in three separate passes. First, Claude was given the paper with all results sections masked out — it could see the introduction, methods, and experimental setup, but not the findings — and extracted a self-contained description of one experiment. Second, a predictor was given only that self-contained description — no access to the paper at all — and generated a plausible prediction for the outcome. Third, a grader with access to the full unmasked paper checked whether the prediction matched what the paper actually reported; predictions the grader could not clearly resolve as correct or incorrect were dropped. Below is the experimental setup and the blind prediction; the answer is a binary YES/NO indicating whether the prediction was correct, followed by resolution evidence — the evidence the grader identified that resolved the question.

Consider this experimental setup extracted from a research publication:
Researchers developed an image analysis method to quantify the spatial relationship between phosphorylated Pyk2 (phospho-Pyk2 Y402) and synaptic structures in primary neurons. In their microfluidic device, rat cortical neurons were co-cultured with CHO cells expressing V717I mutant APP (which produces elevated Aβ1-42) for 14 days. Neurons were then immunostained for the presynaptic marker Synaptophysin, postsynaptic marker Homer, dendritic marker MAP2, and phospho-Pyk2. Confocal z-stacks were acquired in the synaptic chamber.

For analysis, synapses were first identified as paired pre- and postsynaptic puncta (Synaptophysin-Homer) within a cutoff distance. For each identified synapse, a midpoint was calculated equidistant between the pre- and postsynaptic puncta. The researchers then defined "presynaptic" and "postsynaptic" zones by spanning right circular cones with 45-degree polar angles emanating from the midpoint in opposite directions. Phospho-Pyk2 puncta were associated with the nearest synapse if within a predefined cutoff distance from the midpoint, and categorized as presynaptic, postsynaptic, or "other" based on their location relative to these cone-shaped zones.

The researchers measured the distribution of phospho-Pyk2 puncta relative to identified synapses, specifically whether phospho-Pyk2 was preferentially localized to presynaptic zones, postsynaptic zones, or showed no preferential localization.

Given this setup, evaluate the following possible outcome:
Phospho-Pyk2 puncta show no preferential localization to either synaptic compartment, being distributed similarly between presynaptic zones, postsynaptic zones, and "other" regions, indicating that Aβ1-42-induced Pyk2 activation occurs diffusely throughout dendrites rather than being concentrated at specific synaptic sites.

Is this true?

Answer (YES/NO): NO